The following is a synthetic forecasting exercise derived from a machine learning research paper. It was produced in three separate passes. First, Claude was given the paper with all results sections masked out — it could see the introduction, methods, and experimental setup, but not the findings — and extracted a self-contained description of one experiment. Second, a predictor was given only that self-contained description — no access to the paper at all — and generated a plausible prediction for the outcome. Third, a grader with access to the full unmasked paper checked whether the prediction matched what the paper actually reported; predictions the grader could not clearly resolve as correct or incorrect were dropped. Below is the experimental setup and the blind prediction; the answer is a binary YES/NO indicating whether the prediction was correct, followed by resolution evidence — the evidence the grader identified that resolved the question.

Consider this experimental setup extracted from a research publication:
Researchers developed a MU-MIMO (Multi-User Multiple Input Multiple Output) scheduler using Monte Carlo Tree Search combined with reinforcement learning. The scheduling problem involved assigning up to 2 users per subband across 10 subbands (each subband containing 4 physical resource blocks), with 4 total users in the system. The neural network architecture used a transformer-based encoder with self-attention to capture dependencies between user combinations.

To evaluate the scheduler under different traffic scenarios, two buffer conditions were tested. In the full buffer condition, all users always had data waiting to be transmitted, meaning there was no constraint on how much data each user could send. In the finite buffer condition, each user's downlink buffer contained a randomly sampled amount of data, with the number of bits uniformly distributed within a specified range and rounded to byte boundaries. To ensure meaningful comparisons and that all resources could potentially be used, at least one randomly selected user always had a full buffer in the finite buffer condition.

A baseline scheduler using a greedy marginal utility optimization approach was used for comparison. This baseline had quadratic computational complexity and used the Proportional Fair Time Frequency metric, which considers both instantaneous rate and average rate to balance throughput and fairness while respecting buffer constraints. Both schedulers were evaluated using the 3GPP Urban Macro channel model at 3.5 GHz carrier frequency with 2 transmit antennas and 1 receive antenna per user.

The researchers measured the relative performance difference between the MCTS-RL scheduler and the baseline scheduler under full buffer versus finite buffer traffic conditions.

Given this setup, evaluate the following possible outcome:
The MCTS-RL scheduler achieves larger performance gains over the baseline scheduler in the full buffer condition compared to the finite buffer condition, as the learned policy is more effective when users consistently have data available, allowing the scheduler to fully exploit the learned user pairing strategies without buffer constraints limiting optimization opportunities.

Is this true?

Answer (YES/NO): NO